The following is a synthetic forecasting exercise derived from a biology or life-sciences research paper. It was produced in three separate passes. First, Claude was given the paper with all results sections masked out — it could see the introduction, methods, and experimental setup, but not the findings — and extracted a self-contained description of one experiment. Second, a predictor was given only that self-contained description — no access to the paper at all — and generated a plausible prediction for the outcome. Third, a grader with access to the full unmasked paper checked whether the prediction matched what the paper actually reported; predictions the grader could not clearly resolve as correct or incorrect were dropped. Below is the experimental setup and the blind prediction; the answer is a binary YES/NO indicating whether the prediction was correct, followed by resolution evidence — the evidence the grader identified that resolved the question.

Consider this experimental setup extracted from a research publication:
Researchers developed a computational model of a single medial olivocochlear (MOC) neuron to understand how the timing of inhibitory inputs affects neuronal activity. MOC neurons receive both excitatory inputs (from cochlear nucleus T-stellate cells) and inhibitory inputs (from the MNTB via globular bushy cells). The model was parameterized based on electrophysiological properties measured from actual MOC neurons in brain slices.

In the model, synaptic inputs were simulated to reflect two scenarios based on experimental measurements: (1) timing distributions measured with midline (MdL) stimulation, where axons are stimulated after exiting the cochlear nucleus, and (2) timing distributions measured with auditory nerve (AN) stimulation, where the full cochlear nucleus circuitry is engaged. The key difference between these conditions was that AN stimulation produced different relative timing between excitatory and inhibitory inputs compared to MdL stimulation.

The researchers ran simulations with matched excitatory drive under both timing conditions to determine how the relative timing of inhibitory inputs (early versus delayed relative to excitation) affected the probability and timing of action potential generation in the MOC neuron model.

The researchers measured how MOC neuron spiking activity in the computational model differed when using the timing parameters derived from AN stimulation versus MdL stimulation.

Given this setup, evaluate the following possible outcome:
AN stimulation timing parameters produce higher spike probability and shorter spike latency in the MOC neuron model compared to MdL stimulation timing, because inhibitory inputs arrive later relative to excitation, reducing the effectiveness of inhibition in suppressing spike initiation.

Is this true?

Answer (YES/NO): NO